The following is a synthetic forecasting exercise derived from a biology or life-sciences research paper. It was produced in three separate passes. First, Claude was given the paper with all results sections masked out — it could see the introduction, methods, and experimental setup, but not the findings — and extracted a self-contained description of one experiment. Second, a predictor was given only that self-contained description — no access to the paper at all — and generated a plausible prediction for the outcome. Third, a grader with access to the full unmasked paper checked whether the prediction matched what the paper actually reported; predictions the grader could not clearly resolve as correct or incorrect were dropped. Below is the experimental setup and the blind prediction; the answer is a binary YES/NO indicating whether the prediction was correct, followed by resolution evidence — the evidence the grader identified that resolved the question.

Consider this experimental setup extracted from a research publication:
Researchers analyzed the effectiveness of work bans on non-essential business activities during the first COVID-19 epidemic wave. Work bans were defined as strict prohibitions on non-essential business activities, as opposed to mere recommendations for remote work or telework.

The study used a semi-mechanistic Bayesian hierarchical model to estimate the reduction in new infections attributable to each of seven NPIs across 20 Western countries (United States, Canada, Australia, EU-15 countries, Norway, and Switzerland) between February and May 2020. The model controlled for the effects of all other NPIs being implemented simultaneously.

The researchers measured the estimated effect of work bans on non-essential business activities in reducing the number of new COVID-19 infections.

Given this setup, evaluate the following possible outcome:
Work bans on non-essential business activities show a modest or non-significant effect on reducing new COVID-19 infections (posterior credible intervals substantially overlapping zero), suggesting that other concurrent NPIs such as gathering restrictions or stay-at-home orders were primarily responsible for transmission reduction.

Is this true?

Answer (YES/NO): NO